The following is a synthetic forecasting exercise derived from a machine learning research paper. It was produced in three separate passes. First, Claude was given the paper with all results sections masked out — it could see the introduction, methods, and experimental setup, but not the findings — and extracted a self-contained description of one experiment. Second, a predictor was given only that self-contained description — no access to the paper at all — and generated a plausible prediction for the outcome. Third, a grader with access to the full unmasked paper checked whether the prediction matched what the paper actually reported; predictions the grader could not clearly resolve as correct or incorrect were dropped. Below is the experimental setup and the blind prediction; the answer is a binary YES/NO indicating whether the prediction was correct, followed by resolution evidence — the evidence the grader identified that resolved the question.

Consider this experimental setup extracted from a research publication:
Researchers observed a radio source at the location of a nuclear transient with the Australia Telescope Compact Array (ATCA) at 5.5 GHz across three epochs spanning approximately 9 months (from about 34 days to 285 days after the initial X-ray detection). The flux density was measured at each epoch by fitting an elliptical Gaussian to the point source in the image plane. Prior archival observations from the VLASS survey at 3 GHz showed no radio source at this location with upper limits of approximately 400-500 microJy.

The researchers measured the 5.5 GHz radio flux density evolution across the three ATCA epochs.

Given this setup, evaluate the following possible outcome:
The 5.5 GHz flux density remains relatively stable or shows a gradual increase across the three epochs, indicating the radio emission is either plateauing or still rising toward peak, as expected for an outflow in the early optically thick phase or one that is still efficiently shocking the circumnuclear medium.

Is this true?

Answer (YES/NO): NO